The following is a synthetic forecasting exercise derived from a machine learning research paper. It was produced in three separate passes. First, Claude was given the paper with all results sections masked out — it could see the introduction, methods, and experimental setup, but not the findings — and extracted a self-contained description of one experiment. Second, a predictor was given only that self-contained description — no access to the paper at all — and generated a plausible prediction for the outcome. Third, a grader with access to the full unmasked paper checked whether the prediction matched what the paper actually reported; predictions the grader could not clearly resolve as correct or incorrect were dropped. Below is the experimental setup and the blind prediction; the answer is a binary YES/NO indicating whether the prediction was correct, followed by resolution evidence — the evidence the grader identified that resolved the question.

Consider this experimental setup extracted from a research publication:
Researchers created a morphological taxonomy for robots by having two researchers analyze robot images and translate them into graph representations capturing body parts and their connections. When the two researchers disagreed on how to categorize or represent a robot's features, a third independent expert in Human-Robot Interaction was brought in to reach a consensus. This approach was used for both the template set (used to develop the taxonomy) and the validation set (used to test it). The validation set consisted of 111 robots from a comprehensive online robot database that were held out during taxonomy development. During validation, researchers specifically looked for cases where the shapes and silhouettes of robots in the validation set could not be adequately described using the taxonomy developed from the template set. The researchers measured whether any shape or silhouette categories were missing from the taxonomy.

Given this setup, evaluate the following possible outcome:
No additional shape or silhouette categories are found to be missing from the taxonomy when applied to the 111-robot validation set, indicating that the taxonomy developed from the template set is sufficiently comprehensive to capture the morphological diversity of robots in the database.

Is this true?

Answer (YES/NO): NO